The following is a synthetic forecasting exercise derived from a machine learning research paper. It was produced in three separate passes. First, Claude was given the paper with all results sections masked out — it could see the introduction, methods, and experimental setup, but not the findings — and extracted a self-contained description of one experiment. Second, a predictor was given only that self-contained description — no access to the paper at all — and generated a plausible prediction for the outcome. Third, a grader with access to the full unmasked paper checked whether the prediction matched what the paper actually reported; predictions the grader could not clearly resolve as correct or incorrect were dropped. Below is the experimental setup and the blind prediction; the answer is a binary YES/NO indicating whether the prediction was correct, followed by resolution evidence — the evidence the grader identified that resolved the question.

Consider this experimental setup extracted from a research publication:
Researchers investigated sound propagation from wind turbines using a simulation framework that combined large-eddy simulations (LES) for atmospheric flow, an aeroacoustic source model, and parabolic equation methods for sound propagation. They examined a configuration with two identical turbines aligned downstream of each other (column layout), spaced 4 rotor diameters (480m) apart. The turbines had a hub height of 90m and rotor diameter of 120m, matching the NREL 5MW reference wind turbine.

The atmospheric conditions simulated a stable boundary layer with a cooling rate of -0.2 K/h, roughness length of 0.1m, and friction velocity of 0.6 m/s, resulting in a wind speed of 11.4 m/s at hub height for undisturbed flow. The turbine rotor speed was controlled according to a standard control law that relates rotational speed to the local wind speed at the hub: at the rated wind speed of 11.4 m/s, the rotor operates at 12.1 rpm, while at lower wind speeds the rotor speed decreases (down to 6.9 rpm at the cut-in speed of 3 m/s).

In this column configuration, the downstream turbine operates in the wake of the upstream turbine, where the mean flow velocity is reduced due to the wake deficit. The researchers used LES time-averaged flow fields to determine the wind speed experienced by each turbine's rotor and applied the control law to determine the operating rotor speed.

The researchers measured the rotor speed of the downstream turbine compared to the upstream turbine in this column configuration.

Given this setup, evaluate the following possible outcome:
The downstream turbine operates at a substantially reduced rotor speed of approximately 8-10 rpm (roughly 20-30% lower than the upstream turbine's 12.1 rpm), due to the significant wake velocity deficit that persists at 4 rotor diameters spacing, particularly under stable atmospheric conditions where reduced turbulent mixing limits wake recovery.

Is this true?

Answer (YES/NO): NO